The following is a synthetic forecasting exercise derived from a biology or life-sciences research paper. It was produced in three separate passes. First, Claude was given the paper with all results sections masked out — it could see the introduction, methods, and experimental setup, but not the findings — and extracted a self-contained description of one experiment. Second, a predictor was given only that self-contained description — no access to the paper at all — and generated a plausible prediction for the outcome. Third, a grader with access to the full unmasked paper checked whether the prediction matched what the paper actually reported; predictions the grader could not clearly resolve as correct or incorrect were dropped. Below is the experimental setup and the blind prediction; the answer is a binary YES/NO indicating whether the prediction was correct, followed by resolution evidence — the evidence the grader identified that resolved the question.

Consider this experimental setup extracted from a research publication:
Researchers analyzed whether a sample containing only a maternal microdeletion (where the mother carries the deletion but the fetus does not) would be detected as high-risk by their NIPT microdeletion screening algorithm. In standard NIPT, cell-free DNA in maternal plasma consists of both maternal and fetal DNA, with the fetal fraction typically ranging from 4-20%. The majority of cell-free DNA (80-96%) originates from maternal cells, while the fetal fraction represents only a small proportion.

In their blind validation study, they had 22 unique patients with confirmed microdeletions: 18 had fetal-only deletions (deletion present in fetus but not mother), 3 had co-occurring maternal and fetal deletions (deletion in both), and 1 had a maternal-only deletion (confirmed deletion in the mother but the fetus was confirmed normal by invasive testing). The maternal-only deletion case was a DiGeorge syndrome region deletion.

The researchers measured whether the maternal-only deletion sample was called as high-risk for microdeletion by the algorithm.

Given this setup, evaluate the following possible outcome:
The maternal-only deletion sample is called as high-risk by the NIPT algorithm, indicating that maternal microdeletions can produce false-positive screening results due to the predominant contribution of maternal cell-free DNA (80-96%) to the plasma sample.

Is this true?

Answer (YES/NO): YES